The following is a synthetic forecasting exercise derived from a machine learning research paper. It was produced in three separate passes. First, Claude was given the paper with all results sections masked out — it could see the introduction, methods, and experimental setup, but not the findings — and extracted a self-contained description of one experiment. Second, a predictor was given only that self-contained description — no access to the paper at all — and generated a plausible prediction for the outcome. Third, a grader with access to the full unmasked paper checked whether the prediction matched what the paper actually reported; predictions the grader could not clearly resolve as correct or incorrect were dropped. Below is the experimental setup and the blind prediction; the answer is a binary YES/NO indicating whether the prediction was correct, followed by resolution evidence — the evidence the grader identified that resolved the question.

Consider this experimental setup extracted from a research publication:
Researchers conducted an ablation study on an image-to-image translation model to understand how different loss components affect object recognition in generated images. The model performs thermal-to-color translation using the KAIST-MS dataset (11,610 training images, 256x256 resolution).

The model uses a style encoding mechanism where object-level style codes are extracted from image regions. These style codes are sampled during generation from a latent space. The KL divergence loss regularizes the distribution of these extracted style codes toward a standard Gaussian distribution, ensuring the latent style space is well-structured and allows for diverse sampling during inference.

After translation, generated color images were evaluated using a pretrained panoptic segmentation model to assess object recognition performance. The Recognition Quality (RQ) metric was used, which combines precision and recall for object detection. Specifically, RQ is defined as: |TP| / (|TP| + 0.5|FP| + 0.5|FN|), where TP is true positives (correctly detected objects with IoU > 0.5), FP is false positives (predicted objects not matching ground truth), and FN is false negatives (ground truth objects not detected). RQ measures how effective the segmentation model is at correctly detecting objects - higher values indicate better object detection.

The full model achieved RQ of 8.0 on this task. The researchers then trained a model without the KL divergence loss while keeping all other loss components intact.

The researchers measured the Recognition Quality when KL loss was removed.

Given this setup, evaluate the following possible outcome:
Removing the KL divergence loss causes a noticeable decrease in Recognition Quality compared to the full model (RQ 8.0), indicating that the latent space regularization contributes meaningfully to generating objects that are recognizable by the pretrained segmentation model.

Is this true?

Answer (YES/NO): YES